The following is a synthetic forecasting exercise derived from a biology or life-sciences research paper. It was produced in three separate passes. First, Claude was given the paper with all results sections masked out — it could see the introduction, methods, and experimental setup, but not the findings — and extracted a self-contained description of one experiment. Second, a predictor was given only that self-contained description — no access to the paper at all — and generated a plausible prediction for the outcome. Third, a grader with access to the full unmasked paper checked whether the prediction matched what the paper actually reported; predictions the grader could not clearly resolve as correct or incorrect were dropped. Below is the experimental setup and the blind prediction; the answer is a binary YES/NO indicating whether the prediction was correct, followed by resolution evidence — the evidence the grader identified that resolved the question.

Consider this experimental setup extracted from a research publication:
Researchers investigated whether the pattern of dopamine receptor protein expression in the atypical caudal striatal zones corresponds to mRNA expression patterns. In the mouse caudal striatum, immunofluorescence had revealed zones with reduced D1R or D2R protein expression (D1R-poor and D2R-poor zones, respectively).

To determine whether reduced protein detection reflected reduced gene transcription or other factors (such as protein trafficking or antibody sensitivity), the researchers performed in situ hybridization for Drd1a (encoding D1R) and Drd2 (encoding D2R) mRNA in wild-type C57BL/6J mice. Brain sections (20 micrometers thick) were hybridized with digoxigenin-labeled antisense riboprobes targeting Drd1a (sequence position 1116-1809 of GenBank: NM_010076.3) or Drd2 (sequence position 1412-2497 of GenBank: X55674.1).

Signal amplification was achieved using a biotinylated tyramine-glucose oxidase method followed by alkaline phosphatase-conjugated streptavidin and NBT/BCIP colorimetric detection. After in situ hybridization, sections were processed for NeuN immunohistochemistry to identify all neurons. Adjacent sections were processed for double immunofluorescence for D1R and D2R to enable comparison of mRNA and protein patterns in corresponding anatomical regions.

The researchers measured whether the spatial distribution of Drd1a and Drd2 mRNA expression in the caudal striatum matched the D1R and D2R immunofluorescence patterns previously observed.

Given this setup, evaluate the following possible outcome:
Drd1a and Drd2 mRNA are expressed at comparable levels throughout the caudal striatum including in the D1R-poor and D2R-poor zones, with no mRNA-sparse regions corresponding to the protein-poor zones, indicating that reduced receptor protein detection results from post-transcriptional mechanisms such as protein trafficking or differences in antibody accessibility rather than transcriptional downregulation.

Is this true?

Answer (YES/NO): NO